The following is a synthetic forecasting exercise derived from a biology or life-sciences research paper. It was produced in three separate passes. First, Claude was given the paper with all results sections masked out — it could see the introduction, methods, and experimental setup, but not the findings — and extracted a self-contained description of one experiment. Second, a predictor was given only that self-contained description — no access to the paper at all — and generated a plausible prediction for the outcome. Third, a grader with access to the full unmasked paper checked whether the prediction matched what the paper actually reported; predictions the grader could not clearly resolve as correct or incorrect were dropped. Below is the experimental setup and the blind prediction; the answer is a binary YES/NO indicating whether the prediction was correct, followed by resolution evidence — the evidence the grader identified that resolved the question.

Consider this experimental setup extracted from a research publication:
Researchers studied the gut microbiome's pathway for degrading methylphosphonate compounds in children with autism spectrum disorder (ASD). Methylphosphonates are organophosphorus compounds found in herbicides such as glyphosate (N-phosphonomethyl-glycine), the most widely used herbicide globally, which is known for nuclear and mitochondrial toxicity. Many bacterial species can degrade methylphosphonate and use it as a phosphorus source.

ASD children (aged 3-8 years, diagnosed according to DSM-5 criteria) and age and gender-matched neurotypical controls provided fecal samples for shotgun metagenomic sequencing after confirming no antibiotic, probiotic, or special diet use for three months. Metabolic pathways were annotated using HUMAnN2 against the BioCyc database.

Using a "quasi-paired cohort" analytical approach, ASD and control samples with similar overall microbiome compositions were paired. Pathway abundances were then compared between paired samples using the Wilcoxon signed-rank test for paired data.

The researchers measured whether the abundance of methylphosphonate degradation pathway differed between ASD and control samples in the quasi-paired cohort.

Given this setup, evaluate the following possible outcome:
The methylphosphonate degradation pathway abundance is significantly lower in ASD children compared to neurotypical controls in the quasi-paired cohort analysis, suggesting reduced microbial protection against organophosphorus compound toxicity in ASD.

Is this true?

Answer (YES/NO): YES